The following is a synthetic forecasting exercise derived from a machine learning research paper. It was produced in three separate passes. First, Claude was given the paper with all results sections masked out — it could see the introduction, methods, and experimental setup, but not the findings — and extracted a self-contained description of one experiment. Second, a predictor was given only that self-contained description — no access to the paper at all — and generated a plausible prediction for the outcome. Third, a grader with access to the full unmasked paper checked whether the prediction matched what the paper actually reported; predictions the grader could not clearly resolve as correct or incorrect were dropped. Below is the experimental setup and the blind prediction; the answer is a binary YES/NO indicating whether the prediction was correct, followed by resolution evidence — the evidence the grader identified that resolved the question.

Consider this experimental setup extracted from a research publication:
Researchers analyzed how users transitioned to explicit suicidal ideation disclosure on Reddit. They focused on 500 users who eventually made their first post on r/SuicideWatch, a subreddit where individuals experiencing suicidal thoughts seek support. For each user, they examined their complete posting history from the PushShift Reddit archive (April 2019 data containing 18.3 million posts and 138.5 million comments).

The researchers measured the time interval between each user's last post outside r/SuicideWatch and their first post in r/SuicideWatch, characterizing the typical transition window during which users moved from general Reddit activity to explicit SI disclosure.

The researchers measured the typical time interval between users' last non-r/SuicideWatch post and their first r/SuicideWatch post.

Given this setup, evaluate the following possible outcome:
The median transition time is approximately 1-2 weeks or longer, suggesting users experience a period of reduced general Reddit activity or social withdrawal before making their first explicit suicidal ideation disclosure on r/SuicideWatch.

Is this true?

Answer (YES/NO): NO